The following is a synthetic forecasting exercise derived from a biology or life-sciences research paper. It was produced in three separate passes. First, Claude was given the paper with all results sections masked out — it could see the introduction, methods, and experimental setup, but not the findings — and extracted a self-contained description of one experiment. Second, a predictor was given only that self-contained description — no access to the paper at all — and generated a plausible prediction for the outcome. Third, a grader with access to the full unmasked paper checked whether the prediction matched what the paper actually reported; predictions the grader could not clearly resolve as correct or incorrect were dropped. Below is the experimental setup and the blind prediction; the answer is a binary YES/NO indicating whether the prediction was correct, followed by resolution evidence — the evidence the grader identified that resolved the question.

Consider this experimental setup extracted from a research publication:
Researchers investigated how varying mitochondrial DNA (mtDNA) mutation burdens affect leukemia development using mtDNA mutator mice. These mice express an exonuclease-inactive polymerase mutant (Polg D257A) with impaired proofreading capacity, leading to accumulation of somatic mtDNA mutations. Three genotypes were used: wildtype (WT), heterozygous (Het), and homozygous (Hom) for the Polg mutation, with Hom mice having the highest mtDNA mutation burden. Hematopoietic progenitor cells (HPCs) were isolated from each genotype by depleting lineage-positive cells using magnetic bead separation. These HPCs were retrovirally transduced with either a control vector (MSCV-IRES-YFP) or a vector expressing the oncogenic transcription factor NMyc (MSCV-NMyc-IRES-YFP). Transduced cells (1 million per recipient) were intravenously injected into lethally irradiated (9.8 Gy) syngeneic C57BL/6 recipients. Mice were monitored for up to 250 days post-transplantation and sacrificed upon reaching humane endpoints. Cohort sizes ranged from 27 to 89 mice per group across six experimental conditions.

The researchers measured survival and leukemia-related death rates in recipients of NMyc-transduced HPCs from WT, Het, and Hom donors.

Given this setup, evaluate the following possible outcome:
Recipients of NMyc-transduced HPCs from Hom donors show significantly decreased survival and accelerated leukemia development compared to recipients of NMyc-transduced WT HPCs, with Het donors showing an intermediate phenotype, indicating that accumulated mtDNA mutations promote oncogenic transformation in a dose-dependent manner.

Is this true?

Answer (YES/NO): NO